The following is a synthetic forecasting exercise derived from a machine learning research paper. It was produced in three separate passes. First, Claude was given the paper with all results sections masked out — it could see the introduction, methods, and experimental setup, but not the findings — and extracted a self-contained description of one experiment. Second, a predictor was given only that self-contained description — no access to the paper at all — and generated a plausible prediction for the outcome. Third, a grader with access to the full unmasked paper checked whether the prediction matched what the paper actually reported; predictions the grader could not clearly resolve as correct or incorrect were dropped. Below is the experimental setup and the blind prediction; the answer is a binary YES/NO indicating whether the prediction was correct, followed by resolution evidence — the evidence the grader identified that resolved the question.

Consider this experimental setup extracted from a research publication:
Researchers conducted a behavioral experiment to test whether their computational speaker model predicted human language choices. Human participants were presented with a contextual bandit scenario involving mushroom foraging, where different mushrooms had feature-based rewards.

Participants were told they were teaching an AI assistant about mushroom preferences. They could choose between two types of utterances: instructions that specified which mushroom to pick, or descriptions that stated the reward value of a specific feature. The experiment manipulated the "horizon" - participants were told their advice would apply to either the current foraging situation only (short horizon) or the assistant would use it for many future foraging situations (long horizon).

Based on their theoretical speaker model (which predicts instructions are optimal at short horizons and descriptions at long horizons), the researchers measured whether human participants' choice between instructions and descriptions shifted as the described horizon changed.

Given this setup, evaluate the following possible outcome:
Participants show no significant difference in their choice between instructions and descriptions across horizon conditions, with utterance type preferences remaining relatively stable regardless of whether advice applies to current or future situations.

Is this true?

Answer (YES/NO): NO